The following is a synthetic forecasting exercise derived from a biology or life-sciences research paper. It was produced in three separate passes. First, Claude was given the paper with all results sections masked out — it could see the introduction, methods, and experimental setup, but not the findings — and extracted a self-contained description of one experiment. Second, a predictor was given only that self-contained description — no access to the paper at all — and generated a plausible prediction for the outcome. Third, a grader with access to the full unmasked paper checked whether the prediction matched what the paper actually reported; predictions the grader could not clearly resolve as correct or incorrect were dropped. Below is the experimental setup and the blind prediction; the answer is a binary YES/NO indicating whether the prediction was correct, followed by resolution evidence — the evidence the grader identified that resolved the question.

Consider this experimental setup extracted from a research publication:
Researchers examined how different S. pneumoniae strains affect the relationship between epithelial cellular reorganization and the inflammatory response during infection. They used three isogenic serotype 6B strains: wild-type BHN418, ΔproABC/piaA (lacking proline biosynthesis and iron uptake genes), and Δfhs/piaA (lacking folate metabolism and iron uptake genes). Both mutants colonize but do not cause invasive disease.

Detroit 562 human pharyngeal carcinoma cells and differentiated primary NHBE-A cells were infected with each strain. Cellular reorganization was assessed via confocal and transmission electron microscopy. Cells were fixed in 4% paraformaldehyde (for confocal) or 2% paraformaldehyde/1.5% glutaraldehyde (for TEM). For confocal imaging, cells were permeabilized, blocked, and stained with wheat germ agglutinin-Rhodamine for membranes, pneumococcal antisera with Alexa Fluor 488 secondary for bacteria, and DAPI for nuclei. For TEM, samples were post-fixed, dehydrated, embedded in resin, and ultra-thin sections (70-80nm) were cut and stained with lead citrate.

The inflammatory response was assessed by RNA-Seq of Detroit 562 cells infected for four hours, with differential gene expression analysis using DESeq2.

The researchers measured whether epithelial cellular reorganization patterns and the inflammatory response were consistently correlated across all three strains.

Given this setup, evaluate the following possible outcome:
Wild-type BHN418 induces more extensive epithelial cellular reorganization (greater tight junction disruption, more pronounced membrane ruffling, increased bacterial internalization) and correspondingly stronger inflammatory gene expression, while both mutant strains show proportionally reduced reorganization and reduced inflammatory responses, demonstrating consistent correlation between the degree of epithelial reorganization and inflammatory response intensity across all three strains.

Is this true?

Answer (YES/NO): NO